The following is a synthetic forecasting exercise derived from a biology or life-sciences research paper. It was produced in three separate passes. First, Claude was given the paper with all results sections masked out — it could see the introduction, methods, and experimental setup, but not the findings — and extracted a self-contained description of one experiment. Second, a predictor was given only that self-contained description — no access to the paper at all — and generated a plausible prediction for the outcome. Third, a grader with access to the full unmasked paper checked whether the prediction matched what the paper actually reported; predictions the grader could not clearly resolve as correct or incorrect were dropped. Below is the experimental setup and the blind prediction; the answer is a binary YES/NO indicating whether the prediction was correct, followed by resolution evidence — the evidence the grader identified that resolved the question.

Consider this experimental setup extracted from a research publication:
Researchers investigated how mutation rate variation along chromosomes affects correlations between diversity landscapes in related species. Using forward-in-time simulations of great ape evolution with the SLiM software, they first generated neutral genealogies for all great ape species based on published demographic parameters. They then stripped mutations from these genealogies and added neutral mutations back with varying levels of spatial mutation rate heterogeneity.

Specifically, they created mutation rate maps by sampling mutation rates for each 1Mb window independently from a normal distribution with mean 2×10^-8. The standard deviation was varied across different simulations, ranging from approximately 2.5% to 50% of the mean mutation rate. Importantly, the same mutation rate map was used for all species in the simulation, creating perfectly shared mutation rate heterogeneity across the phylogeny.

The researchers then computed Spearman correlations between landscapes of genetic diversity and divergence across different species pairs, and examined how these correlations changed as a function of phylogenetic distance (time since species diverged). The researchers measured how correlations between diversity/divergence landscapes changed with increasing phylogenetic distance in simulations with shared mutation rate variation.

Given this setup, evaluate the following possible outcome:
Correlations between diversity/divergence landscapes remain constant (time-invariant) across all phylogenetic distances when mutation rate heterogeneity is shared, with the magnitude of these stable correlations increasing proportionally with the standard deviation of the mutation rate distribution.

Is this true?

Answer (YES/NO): NO